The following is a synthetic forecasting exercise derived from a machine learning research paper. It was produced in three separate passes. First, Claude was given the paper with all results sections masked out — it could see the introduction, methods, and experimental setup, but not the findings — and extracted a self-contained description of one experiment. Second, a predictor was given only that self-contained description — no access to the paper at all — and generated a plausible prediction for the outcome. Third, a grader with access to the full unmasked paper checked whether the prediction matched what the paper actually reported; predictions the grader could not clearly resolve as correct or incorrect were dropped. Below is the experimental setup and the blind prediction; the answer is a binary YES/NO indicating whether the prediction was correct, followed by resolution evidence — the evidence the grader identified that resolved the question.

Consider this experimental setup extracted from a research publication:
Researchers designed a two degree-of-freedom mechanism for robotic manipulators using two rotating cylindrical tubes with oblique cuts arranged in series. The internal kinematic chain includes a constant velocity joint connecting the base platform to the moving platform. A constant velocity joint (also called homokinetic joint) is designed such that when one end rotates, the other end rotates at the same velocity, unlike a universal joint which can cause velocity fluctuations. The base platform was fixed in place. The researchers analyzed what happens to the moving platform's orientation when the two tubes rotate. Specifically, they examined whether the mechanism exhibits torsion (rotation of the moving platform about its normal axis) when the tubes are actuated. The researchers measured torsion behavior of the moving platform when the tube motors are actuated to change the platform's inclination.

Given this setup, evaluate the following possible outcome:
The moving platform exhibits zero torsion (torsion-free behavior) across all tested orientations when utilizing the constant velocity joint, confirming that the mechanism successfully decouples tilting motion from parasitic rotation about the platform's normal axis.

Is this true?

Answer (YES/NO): YES